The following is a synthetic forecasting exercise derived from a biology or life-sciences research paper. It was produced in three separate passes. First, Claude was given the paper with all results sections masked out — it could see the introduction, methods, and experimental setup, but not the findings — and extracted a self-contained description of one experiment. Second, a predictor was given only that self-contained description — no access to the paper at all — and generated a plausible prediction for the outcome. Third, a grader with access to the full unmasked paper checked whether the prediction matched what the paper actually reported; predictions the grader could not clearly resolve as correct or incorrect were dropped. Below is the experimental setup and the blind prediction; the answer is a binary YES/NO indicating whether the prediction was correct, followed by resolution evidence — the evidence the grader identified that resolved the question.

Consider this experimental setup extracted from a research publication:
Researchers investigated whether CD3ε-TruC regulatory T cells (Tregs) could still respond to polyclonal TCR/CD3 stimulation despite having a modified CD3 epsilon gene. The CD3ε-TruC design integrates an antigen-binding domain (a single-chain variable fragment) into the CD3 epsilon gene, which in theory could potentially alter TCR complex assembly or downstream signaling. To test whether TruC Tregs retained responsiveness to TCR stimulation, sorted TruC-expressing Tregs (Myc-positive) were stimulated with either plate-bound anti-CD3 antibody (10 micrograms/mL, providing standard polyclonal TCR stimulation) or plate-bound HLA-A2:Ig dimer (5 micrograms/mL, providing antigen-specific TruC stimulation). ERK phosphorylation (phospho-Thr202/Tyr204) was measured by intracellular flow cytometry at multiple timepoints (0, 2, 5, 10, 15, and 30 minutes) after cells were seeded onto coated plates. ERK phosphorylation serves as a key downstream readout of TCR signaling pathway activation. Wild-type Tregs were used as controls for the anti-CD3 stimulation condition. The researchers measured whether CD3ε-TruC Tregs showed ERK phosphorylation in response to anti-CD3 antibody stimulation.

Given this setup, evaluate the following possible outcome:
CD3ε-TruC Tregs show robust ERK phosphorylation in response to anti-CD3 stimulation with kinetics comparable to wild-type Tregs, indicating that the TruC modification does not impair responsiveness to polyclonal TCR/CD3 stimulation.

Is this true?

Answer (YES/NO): YES